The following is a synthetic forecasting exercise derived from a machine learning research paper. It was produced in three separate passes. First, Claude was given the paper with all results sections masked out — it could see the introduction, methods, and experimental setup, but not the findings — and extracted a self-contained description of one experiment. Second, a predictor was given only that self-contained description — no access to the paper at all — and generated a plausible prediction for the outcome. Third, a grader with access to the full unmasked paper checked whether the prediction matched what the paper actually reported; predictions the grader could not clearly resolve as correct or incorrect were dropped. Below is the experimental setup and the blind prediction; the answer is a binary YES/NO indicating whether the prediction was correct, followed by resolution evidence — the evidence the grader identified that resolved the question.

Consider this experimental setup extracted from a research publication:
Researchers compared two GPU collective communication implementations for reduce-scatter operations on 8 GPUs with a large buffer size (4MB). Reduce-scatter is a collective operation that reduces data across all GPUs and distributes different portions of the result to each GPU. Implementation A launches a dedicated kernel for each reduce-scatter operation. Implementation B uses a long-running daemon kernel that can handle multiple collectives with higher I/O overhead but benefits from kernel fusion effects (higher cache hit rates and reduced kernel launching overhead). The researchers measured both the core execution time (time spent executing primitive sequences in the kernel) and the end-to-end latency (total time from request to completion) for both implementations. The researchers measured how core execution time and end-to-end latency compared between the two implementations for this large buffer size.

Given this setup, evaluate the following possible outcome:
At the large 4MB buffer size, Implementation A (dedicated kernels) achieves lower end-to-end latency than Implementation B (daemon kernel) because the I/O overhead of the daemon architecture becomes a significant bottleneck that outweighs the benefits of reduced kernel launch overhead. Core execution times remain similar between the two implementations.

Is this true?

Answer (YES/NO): NO